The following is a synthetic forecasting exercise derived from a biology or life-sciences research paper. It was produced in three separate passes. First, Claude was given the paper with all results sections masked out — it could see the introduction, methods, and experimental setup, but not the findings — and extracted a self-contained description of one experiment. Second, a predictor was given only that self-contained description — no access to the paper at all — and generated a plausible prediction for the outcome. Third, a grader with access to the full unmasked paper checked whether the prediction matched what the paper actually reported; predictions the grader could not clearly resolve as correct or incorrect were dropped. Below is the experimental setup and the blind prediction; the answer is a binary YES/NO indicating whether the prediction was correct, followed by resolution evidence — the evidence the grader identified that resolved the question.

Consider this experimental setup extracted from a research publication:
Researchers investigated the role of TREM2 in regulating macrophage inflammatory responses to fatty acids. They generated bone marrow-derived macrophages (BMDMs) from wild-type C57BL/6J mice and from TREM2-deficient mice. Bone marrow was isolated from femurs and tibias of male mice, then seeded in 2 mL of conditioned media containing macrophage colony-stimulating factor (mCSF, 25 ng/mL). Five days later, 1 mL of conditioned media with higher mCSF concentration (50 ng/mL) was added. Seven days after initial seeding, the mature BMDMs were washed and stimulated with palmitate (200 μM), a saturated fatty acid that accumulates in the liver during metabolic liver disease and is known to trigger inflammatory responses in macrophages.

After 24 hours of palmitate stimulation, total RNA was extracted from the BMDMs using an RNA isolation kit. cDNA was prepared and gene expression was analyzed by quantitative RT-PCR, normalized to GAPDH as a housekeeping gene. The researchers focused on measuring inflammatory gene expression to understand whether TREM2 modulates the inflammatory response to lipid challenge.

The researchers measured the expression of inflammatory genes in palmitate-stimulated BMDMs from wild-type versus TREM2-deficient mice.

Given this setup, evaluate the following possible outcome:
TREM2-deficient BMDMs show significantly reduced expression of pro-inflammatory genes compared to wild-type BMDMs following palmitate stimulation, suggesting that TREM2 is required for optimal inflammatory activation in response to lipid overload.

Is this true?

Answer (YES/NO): NO